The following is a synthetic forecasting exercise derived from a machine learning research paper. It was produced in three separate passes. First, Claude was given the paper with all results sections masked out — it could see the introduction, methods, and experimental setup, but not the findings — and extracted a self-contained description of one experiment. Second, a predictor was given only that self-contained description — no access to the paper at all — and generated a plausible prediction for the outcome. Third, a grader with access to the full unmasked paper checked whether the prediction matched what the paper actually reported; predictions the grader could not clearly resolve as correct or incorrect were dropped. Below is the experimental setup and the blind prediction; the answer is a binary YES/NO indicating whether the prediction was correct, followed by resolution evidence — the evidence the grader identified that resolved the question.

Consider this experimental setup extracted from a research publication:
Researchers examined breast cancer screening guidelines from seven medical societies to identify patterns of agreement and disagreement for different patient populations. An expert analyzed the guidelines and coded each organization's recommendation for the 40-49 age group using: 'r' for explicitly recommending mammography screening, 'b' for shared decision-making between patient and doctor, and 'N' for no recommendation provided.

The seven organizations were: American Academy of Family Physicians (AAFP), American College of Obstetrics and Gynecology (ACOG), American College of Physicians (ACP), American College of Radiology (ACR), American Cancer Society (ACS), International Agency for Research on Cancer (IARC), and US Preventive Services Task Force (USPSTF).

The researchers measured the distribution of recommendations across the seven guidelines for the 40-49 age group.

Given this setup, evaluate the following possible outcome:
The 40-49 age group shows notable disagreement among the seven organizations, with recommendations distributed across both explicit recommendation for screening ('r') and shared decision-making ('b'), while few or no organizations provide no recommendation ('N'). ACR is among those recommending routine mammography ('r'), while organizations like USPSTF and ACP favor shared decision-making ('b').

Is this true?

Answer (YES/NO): YES